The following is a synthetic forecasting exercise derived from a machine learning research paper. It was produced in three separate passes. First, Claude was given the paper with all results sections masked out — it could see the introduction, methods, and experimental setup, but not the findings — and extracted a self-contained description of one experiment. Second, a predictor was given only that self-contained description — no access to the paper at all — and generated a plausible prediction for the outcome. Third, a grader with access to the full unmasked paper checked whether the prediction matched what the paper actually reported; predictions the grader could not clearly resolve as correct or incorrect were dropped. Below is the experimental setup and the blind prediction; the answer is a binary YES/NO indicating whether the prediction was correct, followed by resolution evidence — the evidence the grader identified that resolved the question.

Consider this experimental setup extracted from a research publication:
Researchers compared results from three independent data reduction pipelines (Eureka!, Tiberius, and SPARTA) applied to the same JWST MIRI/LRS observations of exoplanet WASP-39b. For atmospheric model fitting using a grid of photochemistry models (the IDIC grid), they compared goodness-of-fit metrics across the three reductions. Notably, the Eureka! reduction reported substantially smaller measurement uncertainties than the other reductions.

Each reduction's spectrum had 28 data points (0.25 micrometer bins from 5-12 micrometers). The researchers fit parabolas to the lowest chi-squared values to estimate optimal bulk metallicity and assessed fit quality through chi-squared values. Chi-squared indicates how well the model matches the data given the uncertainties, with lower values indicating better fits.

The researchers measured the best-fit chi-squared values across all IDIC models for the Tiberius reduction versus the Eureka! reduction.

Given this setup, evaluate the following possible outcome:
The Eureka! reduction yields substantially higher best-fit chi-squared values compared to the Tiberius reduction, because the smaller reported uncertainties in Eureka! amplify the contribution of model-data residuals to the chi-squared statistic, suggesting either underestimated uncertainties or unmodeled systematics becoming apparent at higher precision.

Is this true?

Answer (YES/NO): YES